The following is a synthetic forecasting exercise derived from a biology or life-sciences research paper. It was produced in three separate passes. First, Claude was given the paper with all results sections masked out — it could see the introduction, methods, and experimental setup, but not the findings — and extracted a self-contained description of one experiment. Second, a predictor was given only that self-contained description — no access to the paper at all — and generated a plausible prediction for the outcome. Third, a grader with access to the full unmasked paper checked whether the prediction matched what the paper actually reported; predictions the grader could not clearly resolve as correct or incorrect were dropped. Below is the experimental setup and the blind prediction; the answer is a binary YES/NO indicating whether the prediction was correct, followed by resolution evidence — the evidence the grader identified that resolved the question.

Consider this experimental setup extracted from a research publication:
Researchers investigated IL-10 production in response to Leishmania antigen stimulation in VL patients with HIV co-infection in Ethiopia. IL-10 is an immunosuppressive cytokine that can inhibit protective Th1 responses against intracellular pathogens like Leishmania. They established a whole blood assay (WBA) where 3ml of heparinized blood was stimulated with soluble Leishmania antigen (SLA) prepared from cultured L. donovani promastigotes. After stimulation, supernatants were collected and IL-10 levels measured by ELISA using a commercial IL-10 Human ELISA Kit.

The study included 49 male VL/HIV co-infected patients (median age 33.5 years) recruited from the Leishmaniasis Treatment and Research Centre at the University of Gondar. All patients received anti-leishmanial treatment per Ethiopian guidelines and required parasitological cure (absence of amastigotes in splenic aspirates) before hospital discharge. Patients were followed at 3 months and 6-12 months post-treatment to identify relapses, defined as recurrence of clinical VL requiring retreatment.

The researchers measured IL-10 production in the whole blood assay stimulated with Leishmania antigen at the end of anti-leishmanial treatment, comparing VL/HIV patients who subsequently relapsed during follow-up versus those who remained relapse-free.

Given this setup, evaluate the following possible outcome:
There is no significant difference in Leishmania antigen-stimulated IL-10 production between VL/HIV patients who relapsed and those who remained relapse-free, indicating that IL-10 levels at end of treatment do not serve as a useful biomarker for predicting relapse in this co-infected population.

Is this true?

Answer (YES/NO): YES